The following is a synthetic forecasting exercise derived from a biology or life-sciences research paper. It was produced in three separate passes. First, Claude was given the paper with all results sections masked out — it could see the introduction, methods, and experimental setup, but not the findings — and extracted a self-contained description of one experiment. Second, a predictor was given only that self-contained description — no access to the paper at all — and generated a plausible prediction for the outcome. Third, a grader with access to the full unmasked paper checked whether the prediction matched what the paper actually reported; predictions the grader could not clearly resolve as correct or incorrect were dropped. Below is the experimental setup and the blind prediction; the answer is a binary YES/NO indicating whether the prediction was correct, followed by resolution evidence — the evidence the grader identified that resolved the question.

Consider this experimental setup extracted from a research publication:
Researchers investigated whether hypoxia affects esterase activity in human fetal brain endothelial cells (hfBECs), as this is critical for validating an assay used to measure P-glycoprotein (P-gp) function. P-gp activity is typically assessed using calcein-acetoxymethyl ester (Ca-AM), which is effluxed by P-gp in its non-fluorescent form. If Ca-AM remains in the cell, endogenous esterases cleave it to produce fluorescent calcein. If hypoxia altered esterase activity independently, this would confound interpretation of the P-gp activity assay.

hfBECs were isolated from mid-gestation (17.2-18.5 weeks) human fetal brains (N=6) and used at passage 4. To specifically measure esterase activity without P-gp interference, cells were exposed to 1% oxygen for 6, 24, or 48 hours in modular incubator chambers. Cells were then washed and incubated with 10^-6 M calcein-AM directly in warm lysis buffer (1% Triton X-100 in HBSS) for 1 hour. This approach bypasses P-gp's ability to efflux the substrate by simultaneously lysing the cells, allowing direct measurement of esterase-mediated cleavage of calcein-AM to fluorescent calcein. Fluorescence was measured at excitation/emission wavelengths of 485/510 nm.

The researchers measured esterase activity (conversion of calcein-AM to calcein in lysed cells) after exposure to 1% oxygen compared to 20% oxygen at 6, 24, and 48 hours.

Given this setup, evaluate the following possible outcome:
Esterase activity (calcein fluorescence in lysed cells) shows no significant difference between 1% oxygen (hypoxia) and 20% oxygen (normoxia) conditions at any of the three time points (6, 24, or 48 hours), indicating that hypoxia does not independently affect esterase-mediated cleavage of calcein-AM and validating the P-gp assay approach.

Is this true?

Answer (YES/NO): YES